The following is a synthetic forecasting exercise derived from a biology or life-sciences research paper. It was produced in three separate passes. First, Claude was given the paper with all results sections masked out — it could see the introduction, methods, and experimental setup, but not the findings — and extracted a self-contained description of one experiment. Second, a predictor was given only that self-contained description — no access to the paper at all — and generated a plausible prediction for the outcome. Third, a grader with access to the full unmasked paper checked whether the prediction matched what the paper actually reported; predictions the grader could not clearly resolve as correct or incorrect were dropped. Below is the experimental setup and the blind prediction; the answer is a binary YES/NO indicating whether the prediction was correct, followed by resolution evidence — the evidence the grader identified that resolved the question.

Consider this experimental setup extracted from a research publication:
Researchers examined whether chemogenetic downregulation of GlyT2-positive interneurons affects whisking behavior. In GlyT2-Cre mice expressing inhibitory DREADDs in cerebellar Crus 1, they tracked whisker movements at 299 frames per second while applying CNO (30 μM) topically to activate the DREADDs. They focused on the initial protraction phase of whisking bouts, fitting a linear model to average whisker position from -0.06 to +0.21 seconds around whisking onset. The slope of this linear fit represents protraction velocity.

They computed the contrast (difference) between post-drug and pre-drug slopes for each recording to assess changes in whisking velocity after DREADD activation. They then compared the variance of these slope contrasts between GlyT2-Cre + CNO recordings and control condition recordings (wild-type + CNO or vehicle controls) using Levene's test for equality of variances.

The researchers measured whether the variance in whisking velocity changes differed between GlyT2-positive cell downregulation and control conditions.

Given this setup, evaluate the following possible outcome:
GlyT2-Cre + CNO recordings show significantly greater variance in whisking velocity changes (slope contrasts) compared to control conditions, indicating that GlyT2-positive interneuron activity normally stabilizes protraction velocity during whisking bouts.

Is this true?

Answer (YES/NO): YES